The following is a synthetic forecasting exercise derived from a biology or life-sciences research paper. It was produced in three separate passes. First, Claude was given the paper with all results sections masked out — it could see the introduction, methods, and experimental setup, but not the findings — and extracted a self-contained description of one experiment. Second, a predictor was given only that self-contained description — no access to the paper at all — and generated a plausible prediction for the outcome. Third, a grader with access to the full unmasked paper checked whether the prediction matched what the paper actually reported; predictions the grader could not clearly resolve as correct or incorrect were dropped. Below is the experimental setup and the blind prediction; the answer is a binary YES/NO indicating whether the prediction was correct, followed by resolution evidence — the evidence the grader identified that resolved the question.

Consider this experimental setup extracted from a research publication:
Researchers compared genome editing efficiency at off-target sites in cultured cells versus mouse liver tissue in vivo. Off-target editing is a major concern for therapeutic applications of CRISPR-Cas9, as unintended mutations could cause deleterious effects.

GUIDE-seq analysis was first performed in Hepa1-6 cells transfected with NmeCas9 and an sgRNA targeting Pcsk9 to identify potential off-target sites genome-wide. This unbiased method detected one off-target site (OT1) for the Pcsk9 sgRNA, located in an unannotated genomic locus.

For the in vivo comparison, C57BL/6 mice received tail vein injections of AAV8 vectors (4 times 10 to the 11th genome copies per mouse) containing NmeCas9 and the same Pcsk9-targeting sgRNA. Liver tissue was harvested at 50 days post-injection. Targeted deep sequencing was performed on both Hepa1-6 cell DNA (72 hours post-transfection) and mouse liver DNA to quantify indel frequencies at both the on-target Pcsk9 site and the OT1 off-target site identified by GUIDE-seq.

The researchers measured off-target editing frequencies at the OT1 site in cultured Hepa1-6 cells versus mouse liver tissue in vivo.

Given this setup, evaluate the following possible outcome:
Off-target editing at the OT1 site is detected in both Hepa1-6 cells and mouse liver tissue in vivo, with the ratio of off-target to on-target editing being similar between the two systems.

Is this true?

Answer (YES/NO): YES